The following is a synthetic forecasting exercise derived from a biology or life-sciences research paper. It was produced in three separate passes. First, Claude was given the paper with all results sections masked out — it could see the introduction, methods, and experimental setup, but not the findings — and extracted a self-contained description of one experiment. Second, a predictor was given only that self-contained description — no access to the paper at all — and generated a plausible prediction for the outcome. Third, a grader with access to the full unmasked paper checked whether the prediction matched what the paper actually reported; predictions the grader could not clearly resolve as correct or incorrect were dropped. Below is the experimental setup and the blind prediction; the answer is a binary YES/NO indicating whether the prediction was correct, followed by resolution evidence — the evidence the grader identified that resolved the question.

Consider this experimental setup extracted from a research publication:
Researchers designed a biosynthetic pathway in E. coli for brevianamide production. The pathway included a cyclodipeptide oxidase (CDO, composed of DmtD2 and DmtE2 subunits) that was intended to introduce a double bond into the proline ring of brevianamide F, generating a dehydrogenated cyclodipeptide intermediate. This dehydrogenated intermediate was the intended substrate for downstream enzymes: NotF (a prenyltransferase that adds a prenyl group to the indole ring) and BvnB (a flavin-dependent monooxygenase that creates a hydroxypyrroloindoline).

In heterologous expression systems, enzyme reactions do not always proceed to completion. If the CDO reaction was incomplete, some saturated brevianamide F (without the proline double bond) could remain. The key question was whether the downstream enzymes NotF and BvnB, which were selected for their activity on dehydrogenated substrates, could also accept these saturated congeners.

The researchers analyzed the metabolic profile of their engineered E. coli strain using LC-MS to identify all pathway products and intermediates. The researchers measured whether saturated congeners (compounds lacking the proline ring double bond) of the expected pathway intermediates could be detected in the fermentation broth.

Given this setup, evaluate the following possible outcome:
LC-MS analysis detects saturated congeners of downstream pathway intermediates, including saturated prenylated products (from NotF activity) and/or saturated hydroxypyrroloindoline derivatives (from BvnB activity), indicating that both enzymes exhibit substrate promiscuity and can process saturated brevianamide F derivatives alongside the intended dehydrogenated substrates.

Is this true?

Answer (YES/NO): YES